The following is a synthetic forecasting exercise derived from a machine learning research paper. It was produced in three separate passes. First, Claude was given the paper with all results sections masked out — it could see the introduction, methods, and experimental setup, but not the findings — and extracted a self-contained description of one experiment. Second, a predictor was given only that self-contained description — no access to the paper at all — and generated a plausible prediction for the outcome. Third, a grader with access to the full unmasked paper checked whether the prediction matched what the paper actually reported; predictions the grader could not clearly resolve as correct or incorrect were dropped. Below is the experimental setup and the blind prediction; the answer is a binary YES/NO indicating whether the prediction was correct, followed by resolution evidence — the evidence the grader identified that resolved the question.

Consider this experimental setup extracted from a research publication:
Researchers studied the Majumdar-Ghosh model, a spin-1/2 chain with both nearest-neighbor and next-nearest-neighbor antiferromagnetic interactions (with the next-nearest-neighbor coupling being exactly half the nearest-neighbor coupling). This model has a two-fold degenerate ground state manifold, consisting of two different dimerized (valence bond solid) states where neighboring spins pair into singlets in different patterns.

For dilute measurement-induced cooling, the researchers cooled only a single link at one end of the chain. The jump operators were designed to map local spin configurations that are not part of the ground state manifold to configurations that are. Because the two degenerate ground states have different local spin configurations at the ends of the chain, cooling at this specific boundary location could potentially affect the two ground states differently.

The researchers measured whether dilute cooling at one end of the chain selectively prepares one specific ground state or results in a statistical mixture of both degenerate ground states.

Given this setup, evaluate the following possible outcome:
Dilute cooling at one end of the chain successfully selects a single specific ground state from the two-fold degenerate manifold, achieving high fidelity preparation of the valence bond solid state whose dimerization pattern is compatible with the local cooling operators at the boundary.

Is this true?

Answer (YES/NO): YES